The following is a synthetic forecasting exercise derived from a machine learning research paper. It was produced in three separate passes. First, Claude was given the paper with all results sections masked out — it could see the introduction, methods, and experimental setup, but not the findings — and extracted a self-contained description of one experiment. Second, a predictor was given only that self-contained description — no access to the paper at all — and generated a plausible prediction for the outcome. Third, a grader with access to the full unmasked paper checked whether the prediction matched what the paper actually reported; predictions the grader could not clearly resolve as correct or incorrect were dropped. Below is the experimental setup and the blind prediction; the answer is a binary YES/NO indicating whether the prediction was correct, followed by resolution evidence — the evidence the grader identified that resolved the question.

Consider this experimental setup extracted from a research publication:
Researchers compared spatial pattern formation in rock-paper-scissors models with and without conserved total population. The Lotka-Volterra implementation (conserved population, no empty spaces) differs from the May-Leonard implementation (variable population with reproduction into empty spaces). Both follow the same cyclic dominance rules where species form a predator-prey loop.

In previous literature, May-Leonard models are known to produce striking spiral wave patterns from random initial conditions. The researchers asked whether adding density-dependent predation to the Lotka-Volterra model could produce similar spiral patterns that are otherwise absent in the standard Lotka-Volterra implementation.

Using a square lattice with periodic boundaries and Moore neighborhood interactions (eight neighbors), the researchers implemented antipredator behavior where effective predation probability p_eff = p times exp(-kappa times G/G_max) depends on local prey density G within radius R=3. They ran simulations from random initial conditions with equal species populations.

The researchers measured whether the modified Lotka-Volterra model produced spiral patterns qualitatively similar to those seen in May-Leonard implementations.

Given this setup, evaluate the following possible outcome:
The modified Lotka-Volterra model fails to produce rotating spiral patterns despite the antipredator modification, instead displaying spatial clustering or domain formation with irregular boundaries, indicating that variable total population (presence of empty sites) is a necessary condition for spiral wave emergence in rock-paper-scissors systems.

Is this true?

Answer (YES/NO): NO